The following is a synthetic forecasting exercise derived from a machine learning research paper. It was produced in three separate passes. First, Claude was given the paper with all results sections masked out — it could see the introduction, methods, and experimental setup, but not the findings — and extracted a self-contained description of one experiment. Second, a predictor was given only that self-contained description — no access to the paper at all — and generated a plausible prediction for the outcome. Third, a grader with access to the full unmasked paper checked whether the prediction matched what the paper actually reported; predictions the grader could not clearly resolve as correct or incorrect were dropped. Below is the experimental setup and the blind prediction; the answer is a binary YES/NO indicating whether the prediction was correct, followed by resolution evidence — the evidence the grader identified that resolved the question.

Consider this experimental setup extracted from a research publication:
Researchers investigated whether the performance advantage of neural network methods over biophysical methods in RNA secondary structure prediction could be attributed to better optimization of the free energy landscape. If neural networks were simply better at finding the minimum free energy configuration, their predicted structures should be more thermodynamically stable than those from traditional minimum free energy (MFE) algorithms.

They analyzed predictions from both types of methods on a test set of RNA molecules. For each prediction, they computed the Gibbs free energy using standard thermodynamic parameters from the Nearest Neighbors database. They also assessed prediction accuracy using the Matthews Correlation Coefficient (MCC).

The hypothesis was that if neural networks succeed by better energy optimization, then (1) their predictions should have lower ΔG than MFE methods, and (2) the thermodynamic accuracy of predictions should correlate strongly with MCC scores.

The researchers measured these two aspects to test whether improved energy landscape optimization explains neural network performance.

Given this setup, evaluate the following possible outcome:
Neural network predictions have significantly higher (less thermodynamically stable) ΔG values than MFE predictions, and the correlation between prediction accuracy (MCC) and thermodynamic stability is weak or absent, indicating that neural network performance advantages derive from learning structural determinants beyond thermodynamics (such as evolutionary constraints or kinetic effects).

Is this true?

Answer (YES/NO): YES